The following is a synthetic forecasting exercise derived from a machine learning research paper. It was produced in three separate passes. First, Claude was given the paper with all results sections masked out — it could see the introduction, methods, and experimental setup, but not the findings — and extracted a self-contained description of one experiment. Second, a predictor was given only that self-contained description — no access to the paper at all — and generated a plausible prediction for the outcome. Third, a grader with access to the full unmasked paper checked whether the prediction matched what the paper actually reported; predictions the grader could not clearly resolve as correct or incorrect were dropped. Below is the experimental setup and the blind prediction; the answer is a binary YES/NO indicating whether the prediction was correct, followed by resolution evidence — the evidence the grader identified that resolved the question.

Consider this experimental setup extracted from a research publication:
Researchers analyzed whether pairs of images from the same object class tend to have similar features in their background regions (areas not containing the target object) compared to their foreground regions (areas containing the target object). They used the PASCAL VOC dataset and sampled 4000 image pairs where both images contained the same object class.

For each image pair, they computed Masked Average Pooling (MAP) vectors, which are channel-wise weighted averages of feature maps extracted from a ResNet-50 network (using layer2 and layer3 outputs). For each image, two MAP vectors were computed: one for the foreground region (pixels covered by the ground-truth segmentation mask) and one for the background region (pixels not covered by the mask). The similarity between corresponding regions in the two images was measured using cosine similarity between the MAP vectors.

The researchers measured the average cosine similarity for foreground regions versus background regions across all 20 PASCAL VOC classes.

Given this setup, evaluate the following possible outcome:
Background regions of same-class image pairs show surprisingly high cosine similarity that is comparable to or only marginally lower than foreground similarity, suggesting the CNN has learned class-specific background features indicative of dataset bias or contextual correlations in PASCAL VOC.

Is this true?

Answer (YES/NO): NO